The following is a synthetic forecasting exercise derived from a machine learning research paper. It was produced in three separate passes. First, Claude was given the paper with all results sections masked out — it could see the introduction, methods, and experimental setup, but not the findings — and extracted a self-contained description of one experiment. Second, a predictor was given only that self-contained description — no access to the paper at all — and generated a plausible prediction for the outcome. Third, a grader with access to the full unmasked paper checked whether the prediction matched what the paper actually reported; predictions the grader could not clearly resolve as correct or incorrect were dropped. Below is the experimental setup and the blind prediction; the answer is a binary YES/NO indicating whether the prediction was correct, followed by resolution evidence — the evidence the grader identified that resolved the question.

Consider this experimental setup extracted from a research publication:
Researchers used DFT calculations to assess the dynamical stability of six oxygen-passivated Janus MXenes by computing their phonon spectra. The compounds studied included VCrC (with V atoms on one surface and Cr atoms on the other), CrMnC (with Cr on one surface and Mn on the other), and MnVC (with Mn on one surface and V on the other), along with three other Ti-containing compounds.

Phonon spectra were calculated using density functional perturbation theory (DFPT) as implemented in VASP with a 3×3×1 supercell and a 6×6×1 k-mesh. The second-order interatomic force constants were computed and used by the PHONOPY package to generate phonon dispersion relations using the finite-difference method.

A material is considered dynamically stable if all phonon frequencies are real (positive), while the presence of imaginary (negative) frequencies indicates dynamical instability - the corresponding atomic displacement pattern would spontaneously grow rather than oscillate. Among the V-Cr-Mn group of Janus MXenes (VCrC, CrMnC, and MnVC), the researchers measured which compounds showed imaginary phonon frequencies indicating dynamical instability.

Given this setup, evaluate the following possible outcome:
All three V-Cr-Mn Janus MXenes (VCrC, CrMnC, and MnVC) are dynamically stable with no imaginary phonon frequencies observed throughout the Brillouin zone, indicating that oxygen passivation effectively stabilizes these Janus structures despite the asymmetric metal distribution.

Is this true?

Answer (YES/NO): NO